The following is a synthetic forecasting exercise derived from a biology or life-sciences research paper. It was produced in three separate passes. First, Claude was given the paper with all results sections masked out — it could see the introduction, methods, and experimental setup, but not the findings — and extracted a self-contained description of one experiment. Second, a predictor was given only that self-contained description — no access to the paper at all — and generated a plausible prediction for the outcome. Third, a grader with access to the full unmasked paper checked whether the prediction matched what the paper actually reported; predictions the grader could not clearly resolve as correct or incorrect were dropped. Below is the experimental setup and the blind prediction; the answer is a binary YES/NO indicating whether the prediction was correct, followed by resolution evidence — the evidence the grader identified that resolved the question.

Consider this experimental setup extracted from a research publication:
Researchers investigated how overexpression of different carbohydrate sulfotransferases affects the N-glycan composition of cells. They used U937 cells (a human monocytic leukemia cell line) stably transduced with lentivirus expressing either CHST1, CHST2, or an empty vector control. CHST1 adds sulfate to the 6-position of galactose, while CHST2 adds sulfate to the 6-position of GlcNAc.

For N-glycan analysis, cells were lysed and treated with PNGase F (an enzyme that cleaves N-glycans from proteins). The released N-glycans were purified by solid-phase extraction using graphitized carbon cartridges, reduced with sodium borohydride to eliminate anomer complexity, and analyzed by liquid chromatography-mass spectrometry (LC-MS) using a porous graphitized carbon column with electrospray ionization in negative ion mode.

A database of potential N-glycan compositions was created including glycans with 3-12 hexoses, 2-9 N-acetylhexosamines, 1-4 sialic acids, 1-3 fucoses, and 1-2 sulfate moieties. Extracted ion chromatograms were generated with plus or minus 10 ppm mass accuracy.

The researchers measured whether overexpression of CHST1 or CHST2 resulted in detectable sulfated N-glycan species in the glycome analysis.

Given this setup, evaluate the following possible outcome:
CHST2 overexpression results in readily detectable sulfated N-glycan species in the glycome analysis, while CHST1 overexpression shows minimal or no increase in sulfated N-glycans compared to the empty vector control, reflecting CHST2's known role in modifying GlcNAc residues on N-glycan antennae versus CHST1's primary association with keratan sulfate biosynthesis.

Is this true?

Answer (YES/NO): NO